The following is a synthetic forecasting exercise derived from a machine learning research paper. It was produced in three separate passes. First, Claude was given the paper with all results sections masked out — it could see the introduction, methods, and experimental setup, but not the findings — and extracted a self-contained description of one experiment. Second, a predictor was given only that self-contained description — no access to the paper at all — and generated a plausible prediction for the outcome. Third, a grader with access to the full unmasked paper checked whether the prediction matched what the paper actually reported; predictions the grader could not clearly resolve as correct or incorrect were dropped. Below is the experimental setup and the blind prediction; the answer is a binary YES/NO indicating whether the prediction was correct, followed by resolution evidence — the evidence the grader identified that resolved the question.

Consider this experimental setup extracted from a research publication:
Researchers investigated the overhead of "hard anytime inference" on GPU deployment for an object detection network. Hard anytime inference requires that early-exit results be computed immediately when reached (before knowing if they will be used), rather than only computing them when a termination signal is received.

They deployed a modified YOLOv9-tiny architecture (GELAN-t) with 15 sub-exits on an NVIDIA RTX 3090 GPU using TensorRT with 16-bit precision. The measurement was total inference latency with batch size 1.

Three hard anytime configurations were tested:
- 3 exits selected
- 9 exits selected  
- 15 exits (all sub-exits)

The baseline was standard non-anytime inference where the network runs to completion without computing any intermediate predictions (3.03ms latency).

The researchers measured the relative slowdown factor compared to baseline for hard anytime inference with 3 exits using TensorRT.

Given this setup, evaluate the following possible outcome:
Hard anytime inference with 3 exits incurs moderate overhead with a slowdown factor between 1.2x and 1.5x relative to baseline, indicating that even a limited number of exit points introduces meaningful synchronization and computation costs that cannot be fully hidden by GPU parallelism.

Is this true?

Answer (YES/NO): NO